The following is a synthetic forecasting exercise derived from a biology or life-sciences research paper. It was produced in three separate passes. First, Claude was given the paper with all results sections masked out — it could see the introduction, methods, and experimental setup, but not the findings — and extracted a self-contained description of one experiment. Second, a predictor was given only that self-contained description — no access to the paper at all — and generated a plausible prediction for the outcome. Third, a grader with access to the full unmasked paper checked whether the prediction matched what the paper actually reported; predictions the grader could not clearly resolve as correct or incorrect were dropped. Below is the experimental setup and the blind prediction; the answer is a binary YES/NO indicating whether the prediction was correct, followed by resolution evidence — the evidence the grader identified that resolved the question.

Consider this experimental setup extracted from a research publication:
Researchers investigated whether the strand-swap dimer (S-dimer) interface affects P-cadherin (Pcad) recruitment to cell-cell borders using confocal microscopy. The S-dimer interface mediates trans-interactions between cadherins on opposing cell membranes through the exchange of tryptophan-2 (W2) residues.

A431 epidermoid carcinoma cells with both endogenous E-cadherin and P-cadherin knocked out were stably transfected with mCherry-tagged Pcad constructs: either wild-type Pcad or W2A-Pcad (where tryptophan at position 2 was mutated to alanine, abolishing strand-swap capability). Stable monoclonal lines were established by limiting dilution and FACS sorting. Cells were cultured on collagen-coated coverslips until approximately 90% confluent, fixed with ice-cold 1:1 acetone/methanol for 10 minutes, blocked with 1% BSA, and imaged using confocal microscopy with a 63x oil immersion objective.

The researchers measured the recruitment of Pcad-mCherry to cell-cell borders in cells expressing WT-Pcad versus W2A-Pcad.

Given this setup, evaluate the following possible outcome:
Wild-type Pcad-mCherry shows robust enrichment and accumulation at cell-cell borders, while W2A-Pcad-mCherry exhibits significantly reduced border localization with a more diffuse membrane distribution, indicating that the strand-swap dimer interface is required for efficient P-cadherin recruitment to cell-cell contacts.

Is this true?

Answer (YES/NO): NO